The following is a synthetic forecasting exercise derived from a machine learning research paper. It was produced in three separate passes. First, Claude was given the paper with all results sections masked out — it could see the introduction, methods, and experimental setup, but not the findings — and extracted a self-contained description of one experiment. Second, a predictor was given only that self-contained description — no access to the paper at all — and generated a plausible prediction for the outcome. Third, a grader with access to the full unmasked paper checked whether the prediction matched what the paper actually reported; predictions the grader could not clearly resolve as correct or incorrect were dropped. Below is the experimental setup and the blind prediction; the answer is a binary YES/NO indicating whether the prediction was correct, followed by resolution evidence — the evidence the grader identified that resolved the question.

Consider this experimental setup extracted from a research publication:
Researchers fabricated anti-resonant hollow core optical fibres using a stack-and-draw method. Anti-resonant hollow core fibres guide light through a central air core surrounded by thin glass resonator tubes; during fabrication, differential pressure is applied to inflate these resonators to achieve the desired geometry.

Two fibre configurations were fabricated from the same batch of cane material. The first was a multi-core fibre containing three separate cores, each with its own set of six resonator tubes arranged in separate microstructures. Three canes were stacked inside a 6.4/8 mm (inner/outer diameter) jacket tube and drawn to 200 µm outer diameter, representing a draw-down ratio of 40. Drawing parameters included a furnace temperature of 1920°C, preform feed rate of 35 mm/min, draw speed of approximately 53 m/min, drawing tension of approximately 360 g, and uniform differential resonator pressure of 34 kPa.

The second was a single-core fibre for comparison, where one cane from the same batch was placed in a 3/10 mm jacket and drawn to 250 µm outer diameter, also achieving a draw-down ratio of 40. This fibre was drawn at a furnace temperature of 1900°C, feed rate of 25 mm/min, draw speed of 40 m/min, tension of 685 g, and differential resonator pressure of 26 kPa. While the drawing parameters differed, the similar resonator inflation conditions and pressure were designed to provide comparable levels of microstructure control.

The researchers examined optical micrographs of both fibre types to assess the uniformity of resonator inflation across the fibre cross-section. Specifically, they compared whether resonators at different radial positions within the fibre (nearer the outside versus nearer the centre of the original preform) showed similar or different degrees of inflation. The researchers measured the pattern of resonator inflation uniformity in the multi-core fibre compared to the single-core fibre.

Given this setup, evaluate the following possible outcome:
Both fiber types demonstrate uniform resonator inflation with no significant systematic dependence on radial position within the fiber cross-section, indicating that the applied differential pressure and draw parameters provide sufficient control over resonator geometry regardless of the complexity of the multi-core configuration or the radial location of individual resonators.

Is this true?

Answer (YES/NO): NO